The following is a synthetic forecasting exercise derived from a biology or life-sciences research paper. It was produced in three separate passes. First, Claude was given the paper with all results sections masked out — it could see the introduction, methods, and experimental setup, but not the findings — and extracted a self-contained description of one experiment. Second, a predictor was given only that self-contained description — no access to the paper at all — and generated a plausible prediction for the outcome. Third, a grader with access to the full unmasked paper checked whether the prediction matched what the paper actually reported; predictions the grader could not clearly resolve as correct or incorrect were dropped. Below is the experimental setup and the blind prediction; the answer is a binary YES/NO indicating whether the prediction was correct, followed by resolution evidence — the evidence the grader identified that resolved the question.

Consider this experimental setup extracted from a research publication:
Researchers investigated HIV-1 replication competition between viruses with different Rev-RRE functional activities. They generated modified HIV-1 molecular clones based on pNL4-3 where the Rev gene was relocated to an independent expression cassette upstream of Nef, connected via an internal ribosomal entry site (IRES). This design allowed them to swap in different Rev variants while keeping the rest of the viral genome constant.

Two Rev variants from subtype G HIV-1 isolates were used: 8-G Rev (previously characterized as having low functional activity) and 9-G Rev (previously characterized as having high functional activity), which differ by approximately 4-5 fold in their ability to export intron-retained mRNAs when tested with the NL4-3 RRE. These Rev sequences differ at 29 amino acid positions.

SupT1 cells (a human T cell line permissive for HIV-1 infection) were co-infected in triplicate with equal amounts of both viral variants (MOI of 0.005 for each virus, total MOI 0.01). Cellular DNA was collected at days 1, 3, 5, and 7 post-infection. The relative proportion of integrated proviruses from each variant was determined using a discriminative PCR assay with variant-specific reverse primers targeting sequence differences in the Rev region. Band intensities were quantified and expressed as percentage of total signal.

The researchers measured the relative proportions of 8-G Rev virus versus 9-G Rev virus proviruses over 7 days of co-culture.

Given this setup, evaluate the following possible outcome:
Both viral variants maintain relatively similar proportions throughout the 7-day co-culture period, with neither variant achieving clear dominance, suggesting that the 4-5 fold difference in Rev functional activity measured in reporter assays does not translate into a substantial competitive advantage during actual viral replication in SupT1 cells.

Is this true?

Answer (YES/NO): NO